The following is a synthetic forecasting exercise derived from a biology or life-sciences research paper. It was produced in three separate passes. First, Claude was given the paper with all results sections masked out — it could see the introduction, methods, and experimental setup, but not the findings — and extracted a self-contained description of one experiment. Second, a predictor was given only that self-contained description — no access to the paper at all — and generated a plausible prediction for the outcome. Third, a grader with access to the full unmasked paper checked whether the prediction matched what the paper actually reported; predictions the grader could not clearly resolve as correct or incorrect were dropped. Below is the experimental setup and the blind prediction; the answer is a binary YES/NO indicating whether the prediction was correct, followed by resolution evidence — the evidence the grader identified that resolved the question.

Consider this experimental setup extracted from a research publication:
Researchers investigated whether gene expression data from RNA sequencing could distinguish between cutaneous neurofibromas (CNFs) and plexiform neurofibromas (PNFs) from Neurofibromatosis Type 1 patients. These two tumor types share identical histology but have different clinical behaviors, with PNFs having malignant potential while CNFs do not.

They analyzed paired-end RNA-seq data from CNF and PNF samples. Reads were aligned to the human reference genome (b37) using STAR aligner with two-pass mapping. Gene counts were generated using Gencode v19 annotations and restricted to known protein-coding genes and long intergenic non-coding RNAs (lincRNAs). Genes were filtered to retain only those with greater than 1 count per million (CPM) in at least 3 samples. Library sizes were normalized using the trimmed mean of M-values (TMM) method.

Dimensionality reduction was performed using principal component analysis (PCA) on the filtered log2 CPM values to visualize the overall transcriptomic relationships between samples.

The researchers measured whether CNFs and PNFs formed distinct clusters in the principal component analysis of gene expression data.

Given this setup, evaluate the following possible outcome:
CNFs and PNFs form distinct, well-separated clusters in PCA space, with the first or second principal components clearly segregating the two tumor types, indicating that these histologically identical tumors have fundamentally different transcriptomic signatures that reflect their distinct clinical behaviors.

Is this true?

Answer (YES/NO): NO